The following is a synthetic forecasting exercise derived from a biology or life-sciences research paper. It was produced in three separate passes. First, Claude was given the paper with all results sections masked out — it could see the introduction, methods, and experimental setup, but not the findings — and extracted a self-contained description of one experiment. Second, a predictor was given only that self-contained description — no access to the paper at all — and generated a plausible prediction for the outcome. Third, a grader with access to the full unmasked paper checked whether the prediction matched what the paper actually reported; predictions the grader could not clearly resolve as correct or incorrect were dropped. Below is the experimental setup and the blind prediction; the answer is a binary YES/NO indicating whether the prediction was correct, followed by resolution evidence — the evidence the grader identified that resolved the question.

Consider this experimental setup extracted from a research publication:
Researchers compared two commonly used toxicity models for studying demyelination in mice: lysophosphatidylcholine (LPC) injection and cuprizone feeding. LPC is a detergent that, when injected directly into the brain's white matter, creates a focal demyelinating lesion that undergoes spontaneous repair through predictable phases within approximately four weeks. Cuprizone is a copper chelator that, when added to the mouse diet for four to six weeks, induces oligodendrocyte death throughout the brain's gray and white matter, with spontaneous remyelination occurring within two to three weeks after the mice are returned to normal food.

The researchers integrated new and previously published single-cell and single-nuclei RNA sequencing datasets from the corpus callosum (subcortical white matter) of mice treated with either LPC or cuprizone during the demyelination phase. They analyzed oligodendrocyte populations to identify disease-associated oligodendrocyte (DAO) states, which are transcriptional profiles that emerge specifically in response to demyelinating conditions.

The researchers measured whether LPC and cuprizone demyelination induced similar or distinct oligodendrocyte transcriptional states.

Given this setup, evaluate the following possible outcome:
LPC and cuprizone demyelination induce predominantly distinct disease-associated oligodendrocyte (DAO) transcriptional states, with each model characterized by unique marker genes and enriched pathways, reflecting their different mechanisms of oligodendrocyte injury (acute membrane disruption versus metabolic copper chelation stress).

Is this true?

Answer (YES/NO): YES